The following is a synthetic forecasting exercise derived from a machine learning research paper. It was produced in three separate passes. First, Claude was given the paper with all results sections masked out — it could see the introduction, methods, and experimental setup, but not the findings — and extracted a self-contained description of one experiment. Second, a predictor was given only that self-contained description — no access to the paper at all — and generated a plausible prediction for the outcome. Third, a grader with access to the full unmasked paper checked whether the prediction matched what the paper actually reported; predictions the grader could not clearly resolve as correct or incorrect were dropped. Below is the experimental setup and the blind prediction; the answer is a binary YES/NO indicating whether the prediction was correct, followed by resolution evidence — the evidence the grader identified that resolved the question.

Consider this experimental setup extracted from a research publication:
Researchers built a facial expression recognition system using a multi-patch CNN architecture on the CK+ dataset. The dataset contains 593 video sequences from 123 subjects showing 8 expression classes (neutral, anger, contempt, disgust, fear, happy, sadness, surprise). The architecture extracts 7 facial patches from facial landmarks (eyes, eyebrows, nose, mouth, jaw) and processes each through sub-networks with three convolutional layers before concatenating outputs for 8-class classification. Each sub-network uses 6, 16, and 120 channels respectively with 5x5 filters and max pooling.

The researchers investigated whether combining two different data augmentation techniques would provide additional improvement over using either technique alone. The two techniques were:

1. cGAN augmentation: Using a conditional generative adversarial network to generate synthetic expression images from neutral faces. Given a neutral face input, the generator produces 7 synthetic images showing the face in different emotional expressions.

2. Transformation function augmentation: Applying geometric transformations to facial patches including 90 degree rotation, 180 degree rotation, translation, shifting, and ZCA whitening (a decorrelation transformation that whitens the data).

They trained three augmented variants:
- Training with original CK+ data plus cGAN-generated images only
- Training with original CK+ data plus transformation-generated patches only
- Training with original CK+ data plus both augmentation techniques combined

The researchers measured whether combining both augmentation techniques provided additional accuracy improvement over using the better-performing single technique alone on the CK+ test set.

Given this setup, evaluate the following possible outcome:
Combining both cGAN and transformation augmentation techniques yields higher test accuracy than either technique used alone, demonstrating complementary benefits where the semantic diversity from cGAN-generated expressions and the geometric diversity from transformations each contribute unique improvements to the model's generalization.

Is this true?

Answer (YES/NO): YES